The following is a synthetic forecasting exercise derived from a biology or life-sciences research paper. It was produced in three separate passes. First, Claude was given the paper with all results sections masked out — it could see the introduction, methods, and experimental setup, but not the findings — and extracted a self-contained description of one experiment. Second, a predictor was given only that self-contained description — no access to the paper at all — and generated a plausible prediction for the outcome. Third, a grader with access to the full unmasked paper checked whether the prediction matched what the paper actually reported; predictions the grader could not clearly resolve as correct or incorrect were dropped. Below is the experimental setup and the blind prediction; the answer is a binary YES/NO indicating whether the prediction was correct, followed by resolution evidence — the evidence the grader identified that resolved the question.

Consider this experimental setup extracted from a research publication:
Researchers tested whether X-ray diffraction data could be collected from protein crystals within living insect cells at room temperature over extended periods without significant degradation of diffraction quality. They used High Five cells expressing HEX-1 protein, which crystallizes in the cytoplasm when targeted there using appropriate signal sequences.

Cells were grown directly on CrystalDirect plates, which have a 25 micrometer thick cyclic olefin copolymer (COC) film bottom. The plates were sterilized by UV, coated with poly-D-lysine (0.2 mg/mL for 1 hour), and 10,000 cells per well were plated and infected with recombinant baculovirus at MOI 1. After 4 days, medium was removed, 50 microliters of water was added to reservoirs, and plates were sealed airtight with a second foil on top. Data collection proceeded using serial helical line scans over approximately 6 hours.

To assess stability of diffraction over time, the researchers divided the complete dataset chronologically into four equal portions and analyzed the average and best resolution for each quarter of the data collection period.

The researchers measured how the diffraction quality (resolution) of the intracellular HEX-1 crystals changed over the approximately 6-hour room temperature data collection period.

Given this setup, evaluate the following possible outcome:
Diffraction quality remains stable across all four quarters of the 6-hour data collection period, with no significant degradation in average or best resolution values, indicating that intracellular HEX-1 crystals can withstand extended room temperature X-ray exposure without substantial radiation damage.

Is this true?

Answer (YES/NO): YES